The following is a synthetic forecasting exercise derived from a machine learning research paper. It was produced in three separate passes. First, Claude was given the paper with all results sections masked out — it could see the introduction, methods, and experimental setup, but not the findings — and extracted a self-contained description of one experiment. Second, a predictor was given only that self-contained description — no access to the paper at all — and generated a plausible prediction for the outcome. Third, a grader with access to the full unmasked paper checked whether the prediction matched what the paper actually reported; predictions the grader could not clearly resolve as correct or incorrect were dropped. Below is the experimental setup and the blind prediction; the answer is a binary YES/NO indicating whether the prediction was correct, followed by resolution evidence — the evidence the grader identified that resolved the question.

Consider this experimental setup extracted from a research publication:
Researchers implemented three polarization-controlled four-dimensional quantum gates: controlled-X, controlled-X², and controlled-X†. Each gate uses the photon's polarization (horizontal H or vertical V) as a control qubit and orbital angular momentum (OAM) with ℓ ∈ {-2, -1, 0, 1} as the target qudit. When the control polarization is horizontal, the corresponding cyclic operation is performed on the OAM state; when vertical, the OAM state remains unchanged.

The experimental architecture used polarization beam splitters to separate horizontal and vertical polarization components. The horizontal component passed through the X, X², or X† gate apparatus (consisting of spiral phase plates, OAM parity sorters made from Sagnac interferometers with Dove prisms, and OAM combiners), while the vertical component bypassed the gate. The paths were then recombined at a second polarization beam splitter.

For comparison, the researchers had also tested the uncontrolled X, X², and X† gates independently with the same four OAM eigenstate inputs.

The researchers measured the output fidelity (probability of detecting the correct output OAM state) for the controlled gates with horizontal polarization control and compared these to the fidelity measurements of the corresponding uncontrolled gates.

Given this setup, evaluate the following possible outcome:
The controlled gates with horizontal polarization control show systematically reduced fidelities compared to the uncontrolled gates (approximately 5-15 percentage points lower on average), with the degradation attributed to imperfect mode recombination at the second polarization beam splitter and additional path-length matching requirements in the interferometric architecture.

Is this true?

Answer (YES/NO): NO